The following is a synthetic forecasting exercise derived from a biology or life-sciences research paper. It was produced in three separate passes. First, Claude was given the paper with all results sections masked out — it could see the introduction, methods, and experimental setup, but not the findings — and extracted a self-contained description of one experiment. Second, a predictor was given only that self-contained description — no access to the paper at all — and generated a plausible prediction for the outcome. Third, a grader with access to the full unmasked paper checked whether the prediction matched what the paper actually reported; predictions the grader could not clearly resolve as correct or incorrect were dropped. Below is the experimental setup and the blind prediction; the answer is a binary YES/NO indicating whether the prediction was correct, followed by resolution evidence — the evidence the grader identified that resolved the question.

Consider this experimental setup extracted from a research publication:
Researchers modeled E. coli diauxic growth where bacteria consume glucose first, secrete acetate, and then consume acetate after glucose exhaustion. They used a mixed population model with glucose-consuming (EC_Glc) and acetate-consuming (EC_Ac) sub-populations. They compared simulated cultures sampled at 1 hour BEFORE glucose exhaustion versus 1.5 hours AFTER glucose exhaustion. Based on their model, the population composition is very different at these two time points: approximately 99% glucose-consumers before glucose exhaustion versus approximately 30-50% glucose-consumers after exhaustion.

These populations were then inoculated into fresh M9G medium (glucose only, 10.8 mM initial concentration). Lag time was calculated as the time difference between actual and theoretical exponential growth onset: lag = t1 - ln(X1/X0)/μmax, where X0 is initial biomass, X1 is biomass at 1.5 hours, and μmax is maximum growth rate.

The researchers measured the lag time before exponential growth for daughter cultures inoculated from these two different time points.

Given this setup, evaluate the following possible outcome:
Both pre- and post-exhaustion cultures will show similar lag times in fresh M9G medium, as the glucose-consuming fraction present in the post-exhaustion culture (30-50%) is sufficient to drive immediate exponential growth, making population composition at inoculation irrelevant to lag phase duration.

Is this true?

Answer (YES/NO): YES